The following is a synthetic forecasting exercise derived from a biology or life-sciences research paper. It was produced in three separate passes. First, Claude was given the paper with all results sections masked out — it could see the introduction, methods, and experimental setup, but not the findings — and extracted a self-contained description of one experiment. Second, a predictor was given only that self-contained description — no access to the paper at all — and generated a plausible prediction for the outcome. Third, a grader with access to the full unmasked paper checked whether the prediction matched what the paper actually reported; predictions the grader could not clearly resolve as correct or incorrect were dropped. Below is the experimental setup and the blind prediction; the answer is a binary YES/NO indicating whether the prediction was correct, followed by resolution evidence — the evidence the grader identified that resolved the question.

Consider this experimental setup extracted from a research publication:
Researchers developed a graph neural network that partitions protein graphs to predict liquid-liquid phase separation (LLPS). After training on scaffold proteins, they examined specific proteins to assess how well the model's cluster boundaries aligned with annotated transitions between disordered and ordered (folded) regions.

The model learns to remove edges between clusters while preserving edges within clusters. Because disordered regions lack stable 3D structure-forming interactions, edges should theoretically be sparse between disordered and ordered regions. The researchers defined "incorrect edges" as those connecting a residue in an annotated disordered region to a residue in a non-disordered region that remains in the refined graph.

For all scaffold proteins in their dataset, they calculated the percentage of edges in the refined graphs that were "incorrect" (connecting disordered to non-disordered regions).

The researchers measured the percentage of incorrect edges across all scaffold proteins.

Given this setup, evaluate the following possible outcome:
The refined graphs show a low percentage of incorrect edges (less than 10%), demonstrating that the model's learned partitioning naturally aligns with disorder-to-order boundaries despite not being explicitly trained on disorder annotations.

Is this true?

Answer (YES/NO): YES